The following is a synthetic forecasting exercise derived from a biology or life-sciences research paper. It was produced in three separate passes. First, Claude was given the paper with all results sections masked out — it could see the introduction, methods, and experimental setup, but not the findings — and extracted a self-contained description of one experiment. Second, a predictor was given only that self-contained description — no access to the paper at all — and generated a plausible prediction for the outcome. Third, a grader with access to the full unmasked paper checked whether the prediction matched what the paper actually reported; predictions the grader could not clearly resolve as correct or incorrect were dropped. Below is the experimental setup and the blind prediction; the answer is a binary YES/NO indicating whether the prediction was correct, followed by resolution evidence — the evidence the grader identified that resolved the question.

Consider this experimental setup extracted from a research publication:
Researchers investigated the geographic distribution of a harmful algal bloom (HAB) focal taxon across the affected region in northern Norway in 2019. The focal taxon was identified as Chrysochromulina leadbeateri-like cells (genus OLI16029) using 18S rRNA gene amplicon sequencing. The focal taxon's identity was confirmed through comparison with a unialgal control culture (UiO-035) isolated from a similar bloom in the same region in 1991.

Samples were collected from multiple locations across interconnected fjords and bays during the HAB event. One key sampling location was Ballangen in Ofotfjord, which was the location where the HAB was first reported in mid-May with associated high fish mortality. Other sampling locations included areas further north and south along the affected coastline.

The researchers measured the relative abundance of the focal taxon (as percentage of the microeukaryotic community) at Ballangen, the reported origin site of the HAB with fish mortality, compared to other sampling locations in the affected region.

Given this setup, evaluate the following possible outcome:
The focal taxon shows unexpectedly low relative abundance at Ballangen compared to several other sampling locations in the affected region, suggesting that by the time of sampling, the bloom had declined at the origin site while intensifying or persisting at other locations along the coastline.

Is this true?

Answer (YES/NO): YES